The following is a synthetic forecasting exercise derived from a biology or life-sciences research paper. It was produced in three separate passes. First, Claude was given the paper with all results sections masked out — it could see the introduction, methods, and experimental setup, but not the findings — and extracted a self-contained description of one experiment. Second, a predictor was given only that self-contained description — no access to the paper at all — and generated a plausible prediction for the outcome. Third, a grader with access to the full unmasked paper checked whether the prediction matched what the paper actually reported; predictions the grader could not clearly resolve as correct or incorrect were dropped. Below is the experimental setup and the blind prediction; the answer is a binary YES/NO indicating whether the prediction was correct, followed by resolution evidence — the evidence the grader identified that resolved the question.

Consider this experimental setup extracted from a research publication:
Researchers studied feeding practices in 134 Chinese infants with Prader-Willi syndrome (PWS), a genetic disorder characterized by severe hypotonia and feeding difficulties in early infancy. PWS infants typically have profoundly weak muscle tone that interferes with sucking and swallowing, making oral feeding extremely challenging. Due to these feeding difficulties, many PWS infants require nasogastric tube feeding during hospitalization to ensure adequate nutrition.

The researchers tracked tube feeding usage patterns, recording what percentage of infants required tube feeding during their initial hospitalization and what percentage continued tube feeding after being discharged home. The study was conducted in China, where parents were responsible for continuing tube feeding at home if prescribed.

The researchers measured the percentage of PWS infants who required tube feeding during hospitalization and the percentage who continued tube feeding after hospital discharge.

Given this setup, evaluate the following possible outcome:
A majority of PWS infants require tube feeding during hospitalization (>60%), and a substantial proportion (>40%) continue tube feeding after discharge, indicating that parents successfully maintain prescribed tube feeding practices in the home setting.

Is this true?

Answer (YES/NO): NO